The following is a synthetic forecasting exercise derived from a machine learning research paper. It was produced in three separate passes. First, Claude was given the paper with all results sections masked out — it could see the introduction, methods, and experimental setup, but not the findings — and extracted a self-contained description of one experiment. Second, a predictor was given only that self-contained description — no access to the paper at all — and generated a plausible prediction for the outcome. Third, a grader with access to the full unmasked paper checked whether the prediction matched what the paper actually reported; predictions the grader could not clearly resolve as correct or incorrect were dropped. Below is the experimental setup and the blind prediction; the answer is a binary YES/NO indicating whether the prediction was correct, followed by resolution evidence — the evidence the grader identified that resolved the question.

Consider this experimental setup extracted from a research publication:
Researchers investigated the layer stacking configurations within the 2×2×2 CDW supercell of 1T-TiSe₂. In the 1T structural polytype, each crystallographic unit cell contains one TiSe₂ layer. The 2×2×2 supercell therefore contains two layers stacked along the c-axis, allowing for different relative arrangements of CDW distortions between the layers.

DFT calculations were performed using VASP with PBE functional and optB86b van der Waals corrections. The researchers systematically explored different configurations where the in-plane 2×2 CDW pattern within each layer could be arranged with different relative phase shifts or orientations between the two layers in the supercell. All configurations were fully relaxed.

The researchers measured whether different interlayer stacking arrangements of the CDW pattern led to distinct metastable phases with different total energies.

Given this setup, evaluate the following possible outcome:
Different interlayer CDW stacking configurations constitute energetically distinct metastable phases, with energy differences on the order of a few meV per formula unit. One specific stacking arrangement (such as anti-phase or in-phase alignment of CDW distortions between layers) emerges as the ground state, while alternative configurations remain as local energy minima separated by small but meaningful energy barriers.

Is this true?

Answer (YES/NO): NO